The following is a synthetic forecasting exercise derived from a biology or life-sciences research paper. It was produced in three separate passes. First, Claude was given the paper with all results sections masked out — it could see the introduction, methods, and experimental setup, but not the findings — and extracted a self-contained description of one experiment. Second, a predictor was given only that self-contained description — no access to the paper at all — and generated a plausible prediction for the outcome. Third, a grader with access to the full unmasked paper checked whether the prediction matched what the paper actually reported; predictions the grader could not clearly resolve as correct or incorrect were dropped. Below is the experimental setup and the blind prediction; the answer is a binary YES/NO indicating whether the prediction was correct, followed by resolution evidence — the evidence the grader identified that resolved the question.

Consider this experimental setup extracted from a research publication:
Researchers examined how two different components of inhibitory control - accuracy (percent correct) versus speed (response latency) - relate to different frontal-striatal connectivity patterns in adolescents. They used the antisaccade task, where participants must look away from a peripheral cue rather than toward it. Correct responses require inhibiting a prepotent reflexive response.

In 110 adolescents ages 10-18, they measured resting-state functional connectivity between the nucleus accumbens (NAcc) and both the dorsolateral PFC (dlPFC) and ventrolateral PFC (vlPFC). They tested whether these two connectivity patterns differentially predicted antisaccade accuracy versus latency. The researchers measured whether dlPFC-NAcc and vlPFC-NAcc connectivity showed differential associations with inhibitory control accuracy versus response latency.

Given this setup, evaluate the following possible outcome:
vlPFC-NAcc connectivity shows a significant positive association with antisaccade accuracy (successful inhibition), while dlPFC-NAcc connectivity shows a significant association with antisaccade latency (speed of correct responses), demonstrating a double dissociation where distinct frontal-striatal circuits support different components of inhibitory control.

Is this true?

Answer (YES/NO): NO